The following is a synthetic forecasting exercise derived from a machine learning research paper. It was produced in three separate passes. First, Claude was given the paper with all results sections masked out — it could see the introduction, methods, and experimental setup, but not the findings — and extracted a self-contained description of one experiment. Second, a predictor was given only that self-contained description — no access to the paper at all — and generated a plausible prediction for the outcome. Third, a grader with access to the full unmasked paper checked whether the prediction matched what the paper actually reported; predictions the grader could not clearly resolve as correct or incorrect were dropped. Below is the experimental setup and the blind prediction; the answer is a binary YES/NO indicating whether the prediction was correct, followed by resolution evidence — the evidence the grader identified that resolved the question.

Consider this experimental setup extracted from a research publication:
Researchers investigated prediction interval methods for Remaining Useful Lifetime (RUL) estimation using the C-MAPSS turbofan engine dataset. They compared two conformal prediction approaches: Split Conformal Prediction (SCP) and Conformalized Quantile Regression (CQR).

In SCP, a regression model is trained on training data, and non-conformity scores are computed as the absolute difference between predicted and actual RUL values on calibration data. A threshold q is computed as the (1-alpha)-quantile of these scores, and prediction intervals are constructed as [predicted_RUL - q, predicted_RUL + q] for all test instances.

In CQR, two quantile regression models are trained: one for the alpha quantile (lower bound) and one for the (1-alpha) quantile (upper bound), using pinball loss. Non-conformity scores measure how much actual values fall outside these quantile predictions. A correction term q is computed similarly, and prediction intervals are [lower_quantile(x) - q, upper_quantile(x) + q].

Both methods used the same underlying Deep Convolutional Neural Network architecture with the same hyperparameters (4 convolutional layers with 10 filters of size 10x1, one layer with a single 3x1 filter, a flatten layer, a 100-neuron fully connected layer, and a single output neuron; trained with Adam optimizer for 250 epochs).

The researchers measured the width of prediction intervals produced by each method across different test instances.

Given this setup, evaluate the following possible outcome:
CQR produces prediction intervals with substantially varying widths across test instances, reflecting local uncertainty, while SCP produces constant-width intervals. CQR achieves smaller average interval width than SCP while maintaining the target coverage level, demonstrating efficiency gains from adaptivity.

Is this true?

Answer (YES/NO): YES